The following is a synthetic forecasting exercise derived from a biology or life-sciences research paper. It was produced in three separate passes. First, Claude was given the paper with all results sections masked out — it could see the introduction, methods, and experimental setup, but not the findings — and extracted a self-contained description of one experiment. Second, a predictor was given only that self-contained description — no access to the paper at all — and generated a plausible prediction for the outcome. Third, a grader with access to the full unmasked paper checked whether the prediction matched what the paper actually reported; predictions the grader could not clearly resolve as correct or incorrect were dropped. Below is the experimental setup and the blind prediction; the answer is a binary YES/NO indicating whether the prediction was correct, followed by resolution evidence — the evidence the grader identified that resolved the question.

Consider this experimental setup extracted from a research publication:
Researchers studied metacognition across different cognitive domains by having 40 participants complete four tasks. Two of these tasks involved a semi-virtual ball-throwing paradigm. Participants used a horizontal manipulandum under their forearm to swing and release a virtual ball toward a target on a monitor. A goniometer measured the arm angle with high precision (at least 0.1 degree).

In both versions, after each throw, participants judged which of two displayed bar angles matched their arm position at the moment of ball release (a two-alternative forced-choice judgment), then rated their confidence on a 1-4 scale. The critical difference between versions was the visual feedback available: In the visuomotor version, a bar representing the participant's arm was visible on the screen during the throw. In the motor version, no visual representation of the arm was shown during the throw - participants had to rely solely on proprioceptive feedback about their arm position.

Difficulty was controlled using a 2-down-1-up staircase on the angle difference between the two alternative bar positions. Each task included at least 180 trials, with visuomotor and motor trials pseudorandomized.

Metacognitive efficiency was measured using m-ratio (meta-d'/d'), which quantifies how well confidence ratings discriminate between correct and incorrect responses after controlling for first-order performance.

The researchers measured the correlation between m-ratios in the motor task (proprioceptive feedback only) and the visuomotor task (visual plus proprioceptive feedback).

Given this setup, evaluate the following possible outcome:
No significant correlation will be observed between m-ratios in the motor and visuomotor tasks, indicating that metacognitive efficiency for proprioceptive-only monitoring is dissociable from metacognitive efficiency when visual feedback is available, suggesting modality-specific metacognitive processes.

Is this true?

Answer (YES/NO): NO